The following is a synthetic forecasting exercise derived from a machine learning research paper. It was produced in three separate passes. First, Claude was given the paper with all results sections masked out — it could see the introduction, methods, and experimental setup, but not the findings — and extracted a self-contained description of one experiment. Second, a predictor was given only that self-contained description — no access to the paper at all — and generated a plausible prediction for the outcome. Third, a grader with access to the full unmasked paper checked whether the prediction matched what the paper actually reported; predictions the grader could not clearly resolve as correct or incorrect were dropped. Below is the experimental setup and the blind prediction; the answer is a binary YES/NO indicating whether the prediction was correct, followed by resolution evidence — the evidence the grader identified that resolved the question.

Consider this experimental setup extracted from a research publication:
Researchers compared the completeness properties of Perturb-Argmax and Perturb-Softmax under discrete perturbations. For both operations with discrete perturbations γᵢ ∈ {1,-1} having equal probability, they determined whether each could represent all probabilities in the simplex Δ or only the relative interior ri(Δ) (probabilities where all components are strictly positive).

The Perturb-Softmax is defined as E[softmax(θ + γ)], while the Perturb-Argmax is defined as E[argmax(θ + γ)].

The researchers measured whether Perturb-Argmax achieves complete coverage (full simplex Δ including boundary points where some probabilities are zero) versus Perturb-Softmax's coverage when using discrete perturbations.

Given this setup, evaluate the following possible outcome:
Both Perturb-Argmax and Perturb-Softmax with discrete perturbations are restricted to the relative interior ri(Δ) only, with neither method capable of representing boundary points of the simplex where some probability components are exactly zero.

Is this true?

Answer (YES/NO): NO